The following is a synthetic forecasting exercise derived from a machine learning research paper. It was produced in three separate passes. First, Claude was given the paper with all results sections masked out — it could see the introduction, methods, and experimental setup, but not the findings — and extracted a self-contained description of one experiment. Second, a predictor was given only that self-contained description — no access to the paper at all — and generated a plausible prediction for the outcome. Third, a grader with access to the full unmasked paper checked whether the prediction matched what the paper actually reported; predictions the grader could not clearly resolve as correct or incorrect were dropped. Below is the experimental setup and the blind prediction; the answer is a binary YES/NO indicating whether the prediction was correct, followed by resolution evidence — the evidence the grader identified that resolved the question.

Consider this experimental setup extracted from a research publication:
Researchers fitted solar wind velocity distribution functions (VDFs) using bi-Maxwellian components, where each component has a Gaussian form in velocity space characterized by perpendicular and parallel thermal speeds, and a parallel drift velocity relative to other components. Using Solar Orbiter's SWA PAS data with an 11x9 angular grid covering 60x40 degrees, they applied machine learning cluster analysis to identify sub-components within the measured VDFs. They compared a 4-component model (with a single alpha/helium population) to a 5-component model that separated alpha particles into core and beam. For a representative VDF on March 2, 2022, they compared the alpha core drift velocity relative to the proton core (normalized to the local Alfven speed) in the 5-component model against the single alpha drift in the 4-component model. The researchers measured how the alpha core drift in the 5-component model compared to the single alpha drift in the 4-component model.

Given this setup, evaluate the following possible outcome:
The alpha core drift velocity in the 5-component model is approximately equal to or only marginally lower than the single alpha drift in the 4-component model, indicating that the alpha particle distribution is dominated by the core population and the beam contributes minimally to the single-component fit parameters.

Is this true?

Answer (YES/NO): NO